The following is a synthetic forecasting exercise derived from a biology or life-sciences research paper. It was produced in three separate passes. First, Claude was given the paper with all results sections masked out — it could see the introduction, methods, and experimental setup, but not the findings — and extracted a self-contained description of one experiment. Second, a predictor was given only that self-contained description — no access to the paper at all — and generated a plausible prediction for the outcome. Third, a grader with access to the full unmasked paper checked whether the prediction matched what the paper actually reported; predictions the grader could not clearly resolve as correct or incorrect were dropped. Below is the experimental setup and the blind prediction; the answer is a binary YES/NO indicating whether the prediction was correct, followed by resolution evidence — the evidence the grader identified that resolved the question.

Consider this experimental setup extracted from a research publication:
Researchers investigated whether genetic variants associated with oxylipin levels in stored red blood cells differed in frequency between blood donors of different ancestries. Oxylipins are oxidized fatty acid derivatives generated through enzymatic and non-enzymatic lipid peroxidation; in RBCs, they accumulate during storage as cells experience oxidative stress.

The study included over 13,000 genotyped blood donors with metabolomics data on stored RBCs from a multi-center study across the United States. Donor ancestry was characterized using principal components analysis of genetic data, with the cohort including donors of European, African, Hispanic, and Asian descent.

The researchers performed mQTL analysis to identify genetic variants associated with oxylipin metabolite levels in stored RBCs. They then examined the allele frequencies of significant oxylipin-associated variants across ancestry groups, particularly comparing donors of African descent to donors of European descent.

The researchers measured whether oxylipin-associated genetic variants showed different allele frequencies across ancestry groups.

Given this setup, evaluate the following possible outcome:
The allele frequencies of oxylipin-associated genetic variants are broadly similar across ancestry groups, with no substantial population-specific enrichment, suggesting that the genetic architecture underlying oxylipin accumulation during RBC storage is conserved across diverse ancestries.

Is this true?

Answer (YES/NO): NO